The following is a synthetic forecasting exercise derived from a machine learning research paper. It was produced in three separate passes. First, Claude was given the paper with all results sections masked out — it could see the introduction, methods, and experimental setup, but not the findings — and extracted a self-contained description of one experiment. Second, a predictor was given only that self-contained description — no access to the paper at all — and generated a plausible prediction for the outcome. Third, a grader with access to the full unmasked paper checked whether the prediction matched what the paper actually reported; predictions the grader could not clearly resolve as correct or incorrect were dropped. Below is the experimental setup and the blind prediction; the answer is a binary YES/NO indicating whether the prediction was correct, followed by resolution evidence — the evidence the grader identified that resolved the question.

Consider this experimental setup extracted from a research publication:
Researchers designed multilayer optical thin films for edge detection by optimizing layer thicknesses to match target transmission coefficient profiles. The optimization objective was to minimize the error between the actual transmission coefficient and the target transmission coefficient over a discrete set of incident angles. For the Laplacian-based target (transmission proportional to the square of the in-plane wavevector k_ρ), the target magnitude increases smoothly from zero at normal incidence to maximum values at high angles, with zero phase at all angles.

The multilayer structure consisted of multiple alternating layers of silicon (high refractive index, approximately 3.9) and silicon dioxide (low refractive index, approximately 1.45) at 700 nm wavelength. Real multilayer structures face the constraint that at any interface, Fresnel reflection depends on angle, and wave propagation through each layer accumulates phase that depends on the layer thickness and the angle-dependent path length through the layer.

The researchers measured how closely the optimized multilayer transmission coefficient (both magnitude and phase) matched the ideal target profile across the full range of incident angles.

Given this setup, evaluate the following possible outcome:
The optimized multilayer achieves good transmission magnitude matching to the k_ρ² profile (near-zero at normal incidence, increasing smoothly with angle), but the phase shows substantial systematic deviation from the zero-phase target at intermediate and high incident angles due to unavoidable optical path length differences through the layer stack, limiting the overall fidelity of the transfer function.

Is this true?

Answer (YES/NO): YES